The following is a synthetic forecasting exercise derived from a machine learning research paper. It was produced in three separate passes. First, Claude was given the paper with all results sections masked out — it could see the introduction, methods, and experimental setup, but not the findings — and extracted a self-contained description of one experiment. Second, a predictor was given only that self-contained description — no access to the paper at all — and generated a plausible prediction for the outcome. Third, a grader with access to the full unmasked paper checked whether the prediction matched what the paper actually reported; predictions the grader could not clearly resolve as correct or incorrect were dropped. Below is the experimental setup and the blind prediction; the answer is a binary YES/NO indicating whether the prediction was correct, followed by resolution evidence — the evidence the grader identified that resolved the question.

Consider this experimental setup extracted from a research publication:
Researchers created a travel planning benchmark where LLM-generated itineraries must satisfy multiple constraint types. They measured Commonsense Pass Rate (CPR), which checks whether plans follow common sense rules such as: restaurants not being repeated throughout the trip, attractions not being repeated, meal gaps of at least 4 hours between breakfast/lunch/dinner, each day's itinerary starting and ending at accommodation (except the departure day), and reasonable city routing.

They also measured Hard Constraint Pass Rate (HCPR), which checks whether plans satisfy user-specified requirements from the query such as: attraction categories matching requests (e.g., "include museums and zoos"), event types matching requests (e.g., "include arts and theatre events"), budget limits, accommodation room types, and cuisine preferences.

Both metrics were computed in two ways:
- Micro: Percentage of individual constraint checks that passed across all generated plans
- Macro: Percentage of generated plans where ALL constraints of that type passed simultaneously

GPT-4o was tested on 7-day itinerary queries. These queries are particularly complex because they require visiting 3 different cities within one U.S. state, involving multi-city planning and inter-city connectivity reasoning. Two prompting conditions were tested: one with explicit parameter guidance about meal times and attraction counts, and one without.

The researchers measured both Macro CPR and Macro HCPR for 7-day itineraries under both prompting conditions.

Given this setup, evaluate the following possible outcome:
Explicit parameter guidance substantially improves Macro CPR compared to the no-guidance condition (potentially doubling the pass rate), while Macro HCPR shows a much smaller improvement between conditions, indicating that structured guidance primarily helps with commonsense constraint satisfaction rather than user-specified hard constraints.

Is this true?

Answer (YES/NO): NO